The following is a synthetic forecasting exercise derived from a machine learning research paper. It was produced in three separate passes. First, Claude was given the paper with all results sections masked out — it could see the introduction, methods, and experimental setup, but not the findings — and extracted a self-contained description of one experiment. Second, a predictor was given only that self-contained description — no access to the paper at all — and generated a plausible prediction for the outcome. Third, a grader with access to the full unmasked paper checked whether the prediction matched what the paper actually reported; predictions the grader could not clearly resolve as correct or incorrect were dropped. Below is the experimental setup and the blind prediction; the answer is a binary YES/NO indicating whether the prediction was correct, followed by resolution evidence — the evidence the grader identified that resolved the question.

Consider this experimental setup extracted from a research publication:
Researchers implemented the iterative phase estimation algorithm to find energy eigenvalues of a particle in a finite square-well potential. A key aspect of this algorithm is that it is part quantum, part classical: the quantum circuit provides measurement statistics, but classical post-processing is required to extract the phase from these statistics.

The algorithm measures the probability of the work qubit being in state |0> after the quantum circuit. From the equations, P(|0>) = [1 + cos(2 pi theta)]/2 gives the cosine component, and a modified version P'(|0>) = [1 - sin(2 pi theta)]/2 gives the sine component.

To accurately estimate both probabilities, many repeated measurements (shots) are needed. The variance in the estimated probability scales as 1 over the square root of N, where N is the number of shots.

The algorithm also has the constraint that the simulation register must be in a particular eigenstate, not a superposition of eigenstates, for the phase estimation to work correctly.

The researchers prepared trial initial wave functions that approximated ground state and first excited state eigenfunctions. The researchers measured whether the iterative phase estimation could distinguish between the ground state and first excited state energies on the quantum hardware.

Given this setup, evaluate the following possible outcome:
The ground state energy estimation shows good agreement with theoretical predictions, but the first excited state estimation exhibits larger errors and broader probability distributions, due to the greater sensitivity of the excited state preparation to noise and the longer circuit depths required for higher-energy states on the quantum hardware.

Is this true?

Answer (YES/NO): NO